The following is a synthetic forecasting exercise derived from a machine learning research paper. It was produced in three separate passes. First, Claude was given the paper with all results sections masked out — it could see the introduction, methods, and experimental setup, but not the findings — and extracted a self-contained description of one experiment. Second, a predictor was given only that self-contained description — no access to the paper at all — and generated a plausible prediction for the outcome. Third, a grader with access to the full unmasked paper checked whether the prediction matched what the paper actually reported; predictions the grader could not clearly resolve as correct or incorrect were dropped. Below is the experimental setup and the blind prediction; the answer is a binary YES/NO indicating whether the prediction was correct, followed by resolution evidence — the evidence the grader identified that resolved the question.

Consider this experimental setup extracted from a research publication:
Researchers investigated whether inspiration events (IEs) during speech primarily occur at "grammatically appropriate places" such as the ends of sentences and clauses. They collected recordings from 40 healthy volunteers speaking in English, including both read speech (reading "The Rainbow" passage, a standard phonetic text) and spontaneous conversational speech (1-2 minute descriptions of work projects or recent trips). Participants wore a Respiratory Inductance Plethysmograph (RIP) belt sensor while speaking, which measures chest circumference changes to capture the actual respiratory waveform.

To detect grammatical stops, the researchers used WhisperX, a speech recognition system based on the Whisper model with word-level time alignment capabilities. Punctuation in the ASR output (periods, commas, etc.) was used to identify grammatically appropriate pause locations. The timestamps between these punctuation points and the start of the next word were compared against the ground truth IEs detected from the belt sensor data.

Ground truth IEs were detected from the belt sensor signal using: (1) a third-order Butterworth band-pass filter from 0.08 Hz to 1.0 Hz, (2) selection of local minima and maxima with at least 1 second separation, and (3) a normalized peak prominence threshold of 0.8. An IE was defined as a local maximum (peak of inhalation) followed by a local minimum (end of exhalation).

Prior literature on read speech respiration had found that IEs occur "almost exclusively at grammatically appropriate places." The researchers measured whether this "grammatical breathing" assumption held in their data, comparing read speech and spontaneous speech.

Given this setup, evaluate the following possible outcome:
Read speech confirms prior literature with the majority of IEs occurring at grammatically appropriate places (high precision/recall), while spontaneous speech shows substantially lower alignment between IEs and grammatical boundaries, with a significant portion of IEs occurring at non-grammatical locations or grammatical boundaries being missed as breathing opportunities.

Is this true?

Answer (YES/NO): NO